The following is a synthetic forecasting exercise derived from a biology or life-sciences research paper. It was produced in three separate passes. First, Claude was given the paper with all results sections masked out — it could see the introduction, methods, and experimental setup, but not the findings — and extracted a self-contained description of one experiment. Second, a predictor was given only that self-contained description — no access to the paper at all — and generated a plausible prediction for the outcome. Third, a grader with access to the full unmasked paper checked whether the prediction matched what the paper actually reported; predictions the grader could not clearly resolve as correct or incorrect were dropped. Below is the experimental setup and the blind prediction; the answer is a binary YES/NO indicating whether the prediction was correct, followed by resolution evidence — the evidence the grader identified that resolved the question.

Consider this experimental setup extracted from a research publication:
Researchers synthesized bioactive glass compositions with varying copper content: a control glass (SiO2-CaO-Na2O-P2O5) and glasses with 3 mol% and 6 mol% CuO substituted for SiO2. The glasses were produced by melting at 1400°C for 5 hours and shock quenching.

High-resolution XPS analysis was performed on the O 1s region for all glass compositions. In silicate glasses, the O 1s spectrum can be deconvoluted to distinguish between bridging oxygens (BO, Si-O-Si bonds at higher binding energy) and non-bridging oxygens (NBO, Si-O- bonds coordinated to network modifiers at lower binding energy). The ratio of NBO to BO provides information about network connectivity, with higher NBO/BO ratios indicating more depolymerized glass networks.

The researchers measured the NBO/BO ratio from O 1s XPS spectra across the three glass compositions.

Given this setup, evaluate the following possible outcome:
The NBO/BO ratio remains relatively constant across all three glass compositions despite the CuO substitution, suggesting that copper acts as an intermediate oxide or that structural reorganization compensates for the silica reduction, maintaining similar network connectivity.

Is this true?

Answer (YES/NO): NO